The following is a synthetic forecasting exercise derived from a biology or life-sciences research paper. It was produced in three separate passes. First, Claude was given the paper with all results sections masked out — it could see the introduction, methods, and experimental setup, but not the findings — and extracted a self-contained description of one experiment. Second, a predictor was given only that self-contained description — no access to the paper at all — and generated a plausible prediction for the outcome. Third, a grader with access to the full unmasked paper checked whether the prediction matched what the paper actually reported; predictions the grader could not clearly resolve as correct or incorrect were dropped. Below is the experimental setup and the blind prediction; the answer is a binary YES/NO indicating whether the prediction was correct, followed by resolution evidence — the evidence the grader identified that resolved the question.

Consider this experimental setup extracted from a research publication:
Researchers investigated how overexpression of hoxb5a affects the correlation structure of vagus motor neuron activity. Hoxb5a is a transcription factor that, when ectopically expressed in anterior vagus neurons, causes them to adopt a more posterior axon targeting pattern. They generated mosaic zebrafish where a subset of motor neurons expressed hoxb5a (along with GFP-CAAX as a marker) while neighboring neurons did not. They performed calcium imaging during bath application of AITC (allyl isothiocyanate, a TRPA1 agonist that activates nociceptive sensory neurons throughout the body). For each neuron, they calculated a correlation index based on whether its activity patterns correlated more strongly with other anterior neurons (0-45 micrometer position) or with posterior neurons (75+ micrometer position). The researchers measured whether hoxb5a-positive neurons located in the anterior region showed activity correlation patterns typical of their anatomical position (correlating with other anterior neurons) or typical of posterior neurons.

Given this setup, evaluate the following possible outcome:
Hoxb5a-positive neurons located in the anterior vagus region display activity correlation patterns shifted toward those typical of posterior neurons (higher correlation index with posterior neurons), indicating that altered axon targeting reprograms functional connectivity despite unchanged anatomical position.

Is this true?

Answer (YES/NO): YES